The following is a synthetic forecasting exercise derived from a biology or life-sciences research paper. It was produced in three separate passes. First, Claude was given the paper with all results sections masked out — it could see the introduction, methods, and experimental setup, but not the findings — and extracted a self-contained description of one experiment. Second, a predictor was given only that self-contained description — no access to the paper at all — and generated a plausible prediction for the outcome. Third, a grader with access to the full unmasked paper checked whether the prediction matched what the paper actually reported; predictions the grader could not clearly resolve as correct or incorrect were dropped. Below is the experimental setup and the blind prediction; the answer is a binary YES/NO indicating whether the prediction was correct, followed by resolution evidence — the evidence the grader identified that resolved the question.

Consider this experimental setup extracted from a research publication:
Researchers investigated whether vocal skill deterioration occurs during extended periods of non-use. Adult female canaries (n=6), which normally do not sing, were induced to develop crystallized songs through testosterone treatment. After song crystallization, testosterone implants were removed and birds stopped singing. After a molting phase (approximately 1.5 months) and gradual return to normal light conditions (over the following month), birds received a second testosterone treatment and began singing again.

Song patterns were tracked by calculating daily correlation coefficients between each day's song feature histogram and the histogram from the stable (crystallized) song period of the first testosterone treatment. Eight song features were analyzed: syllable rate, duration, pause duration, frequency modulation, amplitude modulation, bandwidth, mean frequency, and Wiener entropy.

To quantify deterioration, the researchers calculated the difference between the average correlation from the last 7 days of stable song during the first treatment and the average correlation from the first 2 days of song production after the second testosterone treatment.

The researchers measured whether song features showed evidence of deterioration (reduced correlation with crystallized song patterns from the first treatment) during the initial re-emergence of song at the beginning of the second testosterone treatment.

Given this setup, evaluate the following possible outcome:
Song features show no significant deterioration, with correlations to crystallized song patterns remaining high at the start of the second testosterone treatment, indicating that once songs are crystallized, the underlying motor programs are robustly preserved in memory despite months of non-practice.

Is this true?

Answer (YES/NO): NO